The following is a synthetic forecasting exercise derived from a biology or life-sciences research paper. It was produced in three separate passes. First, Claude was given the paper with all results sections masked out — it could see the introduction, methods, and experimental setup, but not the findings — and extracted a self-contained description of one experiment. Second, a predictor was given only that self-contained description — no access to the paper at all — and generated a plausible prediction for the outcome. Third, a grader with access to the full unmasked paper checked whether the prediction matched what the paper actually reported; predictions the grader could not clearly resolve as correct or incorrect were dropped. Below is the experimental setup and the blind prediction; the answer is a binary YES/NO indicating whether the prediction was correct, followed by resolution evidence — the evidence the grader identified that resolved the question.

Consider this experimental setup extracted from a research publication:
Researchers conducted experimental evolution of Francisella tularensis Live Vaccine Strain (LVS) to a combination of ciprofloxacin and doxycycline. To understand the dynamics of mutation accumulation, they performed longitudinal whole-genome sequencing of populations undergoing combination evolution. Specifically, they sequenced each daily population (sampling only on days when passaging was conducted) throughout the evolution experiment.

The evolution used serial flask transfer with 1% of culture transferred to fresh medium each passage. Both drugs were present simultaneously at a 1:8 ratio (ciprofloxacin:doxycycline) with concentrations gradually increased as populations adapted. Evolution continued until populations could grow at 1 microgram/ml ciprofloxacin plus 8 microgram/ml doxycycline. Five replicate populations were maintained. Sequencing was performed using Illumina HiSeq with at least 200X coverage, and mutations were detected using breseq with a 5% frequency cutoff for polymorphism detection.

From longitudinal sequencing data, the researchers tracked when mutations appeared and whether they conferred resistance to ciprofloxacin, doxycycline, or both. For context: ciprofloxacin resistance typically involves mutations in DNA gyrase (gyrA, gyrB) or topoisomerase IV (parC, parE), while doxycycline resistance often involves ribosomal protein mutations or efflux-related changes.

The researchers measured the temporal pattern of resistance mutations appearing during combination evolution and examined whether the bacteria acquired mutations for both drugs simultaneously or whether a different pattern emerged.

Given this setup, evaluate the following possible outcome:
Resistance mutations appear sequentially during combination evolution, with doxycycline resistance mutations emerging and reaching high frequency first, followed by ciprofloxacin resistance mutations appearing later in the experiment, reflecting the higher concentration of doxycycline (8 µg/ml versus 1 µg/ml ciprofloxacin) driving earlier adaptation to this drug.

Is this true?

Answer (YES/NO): NO